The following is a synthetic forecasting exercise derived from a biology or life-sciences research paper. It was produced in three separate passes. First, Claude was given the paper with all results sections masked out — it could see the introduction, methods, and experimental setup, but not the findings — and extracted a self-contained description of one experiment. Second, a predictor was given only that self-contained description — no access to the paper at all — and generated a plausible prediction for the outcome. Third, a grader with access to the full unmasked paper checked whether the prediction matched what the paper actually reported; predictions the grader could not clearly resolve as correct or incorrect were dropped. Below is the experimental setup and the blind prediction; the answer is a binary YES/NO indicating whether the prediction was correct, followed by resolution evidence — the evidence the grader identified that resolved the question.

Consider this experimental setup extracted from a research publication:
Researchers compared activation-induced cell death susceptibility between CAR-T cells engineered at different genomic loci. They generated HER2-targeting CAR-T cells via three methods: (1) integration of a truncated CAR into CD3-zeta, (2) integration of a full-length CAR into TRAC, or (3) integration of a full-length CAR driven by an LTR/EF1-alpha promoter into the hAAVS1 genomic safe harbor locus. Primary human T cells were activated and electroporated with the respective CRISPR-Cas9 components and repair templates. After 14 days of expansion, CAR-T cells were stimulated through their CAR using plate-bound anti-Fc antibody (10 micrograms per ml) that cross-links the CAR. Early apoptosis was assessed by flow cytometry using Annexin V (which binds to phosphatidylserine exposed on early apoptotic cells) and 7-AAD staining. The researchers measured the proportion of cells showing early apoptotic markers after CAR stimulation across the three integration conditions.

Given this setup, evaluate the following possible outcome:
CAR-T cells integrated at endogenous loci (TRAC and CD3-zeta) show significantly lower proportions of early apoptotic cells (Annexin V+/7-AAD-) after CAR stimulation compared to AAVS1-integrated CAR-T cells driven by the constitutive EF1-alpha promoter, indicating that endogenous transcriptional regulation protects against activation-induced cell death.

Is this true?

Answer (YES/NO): NO